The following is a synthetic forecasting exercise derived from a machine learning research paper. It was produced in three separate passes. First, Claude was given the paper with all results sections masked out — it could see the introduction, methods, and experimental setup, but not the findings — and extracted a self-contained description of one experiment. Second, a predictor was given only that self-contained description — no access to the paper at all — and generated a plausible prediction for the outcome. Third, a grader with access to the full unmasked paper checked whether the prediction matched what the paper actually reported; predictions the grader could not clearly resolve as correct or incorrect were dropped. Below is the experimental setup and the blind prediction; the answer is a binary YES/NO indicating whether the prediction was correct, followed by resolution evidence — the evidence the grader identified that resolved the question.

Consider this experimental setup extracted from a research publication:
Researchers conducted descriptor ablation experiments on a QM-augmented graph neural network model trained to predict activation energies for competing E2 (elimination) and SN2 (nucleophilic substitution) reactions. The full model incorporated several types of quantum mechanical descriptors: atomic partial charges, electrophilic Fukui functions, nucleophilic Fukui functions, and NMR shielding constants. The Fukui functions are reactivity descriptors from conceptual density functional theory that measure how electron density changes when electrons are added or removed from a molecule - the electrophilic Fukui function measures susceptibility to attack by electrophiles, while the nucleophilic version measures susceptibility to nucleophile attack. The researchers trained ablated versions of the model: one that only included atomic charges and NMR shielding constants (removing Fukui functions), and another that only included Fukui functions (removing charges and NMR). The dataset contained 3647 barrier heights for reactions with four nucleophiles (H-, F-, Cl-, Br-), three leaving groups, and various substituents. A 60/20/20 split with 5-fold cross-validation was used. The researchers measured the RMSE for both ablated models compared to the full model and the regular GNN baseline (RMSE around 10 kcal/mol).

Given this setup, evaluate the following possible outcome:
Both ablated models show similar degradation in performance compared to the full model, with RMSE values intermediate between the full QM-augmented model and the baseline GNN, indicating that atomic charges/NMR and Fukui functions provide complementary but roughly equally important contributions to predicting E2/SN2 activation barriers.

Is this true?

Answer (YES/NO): NO